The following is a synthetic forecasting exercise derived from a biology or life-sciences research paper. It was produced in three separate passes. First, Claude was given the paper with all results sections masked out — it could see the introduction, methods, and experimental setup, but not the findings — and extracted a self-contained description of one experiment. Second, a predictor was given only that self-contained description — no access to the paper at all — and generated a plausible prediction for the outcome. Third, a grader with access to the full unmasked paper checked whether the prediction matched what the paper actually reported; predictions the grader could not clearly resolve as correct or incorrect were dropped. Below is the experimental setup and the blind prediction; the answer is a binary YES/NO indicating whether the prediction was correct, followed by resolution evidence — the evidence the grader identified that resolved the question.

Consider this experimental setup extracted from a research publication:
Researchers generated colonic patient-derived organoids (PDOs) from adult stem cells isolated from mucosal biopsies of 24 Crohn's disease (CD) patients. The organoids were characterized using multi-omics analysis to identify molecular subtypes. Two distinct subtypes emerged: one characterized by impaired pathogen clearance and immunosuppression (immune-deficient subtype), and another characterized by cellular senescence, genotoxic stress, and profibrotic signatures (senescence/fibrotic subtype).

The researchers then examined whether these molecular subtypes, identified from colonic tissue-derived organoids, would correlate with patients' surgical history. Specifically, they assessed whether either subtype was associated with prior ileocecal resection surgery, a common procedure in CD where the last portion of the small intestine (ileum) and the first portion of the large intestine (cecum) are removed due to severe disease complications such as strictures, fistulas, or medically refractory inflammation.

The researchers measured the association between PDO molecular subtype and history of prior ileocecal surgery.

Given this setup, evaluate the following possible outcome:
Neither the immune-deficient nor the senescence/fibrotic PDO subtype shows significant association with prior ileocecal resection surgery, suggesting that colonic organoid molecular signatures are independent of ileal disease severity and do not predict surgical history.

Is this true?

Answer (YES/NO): NO